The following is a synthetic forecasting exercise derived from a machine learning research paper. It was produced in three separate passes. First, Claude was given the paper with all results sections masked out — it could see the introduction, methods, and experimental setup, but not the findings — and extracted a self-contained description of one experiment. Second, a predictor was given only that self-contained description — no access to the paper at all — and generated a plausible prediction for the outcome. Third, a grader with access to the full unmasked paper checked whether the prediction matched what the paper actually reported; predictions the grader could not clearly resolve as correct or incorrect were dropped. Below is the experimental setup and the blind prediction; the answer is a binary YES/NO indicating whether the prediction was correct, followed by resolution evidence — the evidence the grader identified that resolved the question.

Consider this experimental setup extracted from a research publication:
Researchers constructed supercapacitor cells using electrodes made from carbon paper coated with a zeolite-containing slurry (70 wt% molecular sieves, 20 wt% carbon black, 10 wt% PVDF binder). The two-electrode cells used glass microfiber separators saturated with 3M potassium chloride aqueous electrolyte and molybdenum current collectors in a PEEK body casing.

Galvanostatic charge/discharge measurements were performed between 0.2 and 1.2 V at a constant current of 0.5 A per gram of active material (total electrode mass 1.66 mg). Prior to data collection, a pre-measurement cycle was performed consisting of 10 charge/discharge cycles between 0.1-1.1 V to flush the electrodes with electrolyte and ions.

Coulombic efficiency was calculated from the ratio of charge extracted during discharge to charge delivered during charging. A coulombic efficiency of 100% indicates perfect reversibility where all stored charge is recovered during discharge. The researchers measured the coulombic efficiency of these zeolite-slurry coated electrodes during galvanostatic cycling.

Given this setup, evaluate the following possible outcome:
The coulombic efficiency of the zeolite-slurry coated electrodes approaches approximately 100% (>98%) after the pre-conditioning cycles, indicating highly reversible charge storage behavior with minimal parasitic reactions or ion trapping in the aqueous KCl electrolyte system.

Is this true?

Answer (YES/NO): YES